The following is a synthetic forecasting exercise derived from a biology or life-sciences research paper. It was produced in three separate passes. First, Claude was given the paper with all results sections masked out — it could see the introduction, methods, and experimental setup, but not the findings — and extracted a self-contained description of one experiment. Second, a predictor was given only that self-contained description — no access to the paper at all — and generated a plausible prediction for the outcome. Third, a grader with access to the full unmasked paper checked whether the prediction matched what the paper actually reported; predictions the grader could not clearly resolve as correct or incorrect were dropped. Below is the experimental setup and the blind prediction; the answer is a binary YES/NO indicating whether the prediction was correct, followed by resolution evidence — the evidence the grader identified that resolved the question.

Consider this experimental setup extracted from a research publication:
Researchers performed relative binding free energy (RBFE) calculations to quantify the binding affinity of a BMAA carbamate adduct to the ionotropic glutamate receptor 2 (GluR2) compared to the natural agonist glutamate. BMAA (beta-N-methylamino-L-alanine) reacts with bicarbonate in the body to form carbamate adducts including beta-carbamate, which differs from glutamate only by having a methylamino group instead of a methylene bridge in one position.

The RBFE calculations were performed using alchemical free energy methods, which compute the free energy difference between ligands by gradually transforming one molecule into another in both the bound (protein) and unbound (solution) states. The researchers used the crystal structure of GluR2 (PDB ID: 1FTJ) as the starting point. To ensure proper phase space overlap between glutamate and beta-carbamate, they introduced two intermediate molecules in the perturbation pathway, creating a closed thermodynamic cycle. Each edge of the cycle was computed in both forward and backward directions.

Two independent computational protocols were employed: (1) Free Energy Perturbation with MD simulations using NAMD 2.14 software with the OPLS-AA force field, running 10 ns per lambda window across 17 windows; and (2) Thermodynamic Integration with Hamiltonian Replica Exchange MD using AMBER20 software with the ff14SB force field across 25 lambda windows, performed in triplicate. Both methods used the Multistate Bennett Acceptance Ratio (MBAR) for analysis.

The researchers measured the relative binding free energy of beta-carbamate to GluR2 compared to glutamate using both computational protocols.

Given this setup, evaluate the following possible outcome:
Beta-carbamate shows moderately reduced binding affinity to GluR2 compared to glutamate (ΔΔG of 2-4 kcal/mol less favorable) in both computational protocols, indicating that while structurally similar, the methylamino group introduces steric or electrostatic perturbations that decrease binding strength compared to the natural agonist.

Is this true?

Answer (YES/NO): NO